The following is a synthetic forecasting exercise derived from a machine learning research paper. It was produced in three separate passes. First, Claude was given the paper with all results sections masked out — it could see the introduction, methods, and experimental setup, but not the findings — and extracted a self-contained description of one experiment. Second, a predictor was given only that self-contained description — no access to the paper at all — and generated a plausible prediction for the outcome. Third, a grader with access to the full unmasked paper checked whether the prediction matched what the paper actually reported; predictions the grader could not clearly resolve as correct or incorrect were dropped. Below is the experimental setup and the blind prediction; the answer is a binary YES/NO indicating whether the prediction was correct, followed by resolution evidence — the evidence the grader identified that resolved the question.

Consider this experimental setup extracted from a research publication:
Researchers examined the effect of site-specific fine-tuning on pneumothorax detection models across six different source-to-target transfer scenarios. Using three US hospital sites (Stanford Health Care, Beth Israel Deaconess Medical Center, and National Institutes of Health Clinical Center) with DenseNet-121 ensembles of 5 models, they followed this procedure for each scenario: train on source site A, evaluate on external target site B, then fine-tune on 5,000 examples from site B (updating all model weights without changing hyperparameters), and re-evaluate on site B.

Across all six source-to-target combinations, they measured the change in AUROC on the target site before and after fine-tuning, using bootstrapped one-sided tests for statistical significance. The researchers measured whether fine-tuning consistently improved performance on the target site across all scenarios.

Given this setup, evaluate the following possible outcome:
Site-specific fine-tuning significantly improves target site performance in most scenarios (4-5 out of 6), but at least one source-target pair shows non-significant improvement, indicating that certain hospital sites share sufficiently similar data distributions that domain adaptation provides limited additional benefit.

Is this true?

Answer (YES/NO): YES